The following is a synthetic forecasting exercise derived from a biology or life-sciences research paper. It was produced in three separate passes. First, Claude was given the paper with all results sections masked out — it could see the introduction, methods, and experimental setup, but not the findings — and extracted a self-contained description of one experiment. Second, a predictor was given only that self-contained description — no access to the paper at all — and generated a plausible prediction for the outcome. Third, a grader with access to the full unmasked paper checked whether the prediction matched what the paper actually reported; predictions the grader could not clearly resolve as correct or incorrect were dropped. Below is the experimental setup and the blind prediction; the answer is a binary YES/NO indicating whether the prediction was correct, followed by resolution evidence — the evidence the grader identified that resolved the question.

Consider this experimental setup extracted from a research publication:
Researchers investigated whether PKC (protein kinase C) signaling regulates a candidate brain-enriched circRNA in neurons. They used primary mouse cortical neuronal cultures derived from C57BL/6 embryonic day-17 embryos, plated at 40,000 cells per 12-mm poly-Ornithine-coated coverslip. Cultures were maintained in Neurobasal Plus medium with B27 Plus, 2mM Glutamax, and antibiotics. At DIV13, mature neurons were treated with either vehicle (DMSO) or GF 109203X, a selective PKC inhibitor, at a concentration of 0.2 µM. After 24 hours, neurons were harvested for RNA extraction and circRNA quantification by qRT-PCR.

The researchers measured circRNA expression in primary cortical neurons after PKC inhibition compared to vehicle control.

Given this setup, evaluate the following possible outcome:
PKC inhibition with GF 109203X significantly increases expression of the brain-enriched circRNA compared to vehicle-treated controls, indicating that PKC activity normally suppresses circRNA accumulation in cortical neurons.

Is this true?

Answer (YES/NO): NO